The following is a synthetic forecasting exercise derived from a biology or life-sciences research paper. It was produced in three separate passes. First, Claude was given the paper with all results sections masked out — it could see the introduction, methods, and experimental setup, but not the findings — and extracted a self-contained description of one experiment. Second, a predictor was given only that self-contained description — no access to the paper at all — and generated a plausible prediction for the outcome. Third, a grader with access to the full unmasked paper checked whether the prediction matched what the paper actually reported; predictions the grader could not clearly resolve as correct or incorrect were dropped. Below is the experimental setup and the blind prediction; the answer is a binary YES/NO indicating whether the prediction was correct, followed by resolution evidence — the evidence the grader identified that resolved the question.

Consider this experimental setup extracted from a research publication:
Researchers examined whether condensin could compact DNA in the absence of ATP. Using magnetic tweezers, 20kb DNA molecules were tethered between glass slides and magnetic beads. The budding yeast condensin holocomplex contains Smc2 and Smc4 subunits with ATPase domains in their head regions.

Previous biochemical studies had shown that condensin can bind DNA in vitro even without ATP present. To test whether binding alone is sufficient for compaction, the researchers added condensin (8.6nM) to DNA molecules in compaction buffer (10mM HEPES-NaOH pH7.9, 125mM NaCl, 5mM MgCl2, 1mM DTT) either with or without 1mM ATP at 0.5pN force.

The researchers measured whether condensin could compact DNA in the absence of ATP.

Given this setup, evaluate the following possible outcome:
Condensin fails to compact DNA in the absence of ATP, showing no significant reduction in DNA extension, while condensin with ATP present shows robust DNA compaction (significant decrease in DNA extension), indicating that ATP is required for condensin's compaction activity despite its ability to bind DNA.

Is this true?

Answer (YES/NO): YES